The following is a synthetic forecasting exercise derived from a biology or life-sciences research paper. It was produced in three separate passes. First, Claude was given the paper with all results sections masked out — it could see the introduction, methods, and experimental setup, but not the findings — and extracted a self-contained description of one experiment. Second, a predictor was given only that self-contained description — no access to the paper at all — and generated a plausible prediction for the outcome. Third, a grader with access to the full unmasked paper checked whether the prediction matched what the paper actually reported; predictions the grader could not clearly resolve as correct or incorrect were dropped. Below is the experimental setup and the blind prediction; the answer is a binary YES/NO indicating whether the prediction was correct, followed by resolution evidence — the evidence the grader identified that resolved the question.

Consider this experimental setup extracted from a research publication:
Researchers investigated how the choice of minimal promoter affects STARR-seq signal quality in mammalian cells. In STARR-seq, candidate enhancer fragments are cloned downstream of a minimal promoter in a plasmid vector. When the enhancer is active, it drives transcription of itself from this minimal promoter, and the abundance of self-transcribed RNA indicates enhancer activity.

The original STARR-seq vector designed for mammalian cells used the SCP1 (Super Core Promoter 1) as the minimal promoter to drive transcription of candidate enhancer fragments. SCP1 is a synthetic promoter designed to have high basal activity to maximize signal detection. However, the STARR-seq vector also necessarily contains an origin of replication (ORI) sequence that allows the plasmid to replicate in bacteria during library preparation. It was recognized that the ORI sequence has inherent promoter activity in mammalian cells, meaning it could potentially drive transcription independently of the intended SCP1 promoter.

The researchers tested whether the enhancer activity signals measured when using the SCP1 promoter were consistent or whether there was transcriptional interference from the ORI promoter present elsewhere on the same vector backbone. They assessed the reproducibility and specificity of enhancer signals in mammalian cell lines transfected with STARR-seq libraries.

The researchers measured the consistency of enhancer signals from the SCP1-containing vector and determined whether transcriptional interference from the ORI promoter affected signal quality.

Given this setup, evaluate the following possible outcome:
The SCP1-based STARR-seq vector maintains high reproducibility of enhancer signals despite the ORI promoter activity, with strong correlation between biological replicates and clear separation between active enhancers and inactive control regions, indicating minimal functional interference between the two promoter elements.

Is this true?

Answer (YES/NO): NO